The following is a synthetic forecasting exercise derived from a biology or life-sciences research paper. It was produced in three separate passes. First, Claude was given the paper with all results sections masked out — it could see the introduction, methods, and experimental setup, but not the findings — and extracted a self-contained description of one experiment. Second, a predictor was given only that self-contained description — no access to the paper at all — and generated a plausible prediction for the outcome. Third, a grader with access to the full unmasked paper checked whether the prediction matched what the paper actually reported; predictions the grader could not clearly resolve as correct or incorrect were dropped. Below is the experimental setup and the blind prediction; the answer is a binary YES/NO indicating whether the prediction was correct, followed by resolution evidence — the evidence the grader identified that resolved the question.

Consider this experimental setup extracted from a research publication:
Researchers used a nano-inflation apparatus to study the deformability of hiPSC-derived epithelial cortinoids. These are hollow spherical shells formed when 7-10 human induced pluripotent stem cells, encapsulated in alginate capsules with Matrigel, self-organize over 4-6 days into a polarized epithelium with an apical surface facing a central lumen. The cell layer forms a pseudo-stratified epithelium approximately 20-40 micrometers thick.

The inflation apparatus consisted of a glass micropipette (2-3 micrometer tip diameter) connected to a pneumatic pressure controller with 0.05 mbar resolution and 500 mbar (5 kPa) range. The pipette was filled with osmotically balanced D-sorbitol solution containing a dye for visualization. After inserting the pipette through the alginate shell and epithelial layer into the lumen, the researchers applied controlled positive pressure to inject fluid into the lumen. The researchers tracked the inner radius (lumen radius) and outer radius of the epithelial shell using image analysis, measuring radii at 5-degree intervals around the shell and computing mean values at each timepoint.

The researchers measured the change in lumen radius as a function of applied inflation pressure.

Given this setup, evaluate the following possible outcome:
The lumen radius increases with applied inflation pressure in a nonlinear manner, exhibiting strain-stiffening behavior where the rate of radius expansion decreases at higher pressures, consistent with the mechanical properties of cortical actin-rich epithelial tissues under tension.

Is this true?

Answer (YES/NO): NO